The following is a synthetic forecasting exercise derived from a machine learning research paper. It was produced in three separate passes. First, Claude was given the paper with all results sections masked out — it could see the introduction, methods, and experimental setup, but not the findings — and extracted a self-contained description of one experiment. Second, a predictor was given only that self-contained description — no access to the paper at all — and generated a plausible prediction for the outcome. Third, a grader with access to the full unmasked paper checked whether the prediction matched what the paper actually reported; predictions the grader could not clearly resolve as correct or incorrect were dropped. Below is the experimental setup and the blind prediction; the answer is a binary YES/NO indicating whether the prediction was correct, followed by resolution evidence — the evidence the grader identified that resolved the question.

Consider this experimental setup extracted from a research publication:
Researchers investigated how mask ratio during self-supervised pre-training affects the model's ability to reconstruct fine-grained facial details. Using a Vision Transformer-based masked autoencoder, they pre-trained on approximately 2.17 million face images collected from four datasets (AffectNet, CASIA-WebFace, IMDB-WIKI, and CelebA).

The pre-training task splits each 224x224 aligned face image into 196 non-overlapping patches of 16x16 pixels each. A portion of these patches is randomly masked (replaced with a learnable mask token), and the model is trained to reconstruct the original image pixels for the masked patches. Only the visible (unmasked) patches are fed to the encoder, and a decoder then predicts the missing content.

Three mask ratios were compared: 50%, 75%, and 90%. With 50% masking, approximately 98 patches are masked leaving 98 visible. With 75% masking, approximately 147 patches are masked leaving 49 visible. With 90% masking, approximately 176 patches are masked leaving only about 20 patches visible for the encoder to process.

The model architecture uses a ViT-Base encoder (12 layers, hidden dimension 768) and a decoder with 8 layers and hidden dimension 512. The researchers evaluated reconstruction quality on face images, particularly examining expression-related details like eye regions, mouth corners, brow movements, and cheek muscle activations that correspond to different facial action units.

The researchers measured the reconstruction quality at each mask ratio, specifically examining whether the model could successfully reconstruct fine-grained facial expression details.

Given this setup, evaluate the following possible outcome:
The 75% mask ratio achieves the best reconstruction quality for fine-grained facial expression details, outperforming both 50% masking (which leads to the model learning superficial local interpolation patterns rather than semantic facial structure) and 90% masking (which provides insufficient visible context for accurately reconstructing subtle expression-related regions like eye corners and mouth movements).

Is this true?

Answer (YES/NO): NO